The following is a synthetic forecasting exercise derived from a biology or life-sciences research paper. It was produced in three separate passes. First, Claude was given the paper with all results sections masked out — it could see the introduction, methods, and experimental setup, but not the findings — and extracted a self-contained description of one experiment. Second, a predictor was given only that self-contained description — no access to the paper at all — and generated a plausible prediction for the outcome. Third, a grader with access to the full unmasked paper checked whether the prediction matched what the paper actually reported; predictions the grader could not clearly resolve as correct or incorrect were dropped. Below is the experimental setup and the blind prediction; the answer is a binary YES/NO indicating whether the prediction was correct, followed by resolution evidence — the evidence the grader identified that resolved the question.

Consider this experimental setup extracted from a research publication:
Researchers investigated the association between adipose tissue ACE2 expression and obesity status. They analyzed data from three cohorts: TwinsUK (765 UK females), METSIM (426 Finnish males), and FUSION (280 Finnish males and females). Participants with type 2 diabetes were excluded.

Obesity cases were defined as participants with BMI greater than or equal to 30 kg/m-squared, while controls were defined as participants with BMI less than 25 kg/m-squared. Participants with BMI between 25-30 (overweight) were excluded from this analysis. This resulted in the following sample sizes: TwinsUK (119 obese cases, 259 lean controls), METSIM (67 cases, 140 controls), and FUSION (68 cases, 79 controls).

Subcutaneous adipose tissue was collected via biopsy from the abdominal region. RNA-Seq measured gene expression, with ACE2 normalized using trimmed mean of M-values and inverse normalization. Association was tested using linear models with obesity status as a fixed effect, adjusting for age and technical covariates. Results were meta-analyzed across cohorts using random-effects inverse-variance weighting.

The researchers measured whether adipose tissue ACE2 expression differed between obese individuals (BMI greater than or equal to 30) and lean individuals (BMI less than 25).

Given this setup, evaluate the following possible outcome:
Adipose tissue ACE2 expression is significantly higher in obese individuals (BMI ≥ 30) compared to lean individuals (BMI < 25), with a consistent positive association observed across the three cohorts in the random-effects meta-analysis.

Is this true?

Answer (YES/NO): NO